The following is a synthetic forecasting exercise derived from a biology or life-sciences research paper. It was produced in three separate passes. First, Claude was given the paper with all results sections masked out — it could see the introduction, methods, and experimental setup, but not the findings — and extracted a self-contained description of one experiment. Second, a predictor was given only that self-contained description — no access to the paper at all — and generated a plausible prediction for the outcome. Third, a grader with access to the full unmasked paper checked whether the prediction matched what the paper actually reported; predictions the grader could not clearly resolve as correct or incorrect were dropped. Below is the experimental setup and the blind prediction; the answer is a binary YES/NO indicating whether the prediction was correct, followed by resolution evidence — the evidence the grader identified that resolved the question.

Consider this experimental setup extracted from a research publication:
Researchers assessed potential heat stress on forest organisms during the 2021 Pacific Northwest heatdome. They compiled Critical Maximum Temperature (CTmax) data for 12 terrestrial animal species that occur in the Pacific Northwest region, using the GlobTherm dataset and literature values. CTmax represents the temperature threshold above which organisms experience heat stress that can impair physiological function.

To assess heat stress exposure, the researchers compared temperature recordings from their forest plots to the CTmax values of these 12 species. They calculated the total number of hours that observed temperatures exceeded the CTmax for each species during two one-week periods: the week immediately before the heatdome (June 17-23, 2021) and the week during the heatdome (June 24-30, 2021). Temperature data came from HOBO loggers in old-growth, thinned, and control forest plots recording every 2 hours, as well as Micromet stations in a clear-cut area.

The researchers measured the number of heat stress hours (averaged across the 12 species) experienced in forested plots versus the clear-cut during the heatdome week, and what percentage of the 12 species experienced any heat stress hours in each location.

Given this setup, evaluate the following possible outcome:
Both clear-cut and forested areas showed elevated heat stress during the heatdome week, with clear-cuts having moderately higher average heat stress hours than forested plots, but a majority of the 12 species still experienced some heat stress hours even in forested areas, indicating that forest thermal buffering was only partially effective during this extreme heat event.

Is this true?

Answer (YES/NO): NO